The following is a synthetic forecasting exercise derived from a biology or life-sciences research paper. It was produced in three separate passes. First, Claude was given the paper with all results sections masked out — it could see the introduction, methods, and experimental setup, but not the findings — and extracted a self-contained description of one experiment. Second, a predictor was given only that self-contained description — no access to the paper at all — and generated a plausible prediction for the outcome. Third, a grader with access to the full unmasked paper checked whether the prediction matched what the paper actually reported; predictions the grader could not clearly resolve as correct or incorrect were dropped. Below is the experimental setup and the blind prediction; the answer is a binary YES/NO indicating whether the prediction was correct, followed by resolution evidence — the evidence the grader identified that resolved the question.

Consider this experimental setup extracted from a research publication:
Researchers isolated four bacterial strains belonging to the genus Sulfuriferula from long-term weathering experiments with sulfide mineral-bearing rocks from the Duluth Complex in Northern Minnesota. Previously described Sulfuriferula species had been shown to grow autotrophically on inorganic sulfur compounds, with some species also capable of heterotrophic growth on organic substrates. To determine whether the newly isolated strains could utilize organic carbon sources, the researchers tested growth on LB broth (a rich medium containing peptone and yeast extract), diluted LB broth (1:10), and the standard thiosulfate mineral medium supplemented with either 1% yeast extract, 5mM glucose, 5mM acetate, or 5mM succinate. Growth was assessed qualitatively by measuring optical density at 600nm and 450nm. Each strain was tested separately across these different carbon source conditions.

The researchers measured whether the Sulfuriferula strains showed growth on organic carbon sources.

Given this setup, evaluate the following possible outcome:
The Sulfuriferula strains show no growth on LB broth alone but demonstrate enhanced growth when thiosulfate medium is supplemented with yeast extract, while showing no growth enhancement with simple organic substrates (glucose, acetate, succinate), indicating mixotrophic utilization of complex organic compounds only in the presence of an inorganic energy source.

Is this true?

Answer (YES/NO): NO